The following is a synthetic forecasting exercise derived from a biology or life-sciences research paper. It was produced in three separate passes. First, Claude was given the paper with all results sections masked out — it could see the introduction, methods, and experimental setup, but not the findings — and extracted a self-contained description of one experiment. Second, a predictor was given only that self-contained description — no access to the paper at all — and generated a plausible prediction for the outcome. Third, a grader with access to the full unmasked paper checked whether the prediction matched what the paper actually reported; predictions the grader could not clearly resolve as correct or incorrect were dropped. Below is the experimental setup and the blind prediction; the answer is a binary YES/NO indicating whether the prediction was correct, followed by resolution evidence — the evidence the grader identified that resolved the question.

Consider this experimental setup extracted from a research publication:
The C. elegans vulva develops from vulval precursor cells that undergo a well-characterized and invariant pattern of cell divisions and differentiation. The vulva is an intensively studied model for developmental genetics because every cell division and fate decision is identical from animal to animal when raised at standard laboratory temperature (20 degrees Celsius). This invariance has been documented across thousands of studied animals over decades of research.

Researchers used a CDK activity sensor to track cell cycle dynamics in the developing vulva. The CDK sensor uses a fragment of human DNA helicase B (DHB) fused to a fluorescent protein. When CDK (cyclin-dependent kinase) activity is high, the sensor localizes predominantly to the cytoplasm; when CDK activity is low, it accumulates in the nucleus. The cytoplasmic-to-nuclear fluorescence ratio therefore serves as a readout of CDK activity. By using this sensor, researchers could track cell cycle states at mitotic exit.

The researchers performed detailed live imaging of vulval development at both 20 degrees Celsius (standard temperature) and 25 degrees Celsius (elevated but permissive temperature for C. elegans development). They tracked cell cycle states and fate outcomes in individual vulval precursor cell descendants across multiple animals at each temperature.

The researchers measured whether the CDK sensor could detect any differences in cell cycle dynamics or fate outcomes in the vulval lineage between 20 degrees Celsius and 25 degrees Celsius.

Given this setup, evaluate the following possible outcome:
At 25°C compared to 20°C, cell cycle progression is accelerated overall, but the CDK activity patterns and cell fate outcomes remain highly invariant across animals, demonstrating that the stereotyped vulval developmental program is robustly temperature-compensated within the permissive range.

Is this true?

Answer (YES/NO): NO